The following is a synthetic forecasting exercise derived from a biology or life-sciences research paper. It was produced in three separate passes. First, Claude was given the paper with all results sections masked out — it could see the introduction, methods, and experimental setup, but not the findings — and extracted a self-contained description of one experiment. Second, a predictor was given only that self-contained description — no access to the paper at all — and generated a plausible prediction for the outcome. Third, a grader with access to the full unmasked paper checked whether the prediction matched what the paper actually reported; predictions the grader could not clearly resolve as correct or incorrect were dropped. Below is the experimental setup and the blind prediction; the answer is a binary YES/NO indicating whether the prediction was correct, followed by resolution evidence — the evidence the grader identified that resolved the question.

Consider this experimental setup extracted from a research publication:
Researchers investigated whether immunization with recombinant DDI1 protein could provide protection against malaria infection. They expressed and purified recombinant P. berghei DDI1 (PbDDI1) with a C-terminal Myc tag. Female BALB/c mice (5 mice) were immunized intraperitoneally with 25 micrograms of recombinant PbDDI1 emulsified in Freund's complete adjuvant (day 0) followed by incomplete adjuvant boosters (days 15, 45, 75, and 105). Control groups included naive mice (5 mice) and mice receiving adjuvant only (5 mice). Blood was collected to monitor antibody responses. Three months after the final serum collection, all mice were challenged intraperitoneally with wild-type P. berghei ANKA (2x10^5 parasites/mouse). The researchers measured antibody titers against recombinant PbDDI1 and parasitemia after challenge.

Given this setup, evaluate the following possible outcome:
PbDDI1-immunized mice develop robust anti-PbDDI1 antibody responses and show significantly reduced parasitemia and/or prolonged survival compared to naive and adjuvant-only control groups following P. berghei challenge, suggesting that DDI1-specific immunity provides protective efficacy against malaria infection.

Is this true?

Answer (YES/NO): NO